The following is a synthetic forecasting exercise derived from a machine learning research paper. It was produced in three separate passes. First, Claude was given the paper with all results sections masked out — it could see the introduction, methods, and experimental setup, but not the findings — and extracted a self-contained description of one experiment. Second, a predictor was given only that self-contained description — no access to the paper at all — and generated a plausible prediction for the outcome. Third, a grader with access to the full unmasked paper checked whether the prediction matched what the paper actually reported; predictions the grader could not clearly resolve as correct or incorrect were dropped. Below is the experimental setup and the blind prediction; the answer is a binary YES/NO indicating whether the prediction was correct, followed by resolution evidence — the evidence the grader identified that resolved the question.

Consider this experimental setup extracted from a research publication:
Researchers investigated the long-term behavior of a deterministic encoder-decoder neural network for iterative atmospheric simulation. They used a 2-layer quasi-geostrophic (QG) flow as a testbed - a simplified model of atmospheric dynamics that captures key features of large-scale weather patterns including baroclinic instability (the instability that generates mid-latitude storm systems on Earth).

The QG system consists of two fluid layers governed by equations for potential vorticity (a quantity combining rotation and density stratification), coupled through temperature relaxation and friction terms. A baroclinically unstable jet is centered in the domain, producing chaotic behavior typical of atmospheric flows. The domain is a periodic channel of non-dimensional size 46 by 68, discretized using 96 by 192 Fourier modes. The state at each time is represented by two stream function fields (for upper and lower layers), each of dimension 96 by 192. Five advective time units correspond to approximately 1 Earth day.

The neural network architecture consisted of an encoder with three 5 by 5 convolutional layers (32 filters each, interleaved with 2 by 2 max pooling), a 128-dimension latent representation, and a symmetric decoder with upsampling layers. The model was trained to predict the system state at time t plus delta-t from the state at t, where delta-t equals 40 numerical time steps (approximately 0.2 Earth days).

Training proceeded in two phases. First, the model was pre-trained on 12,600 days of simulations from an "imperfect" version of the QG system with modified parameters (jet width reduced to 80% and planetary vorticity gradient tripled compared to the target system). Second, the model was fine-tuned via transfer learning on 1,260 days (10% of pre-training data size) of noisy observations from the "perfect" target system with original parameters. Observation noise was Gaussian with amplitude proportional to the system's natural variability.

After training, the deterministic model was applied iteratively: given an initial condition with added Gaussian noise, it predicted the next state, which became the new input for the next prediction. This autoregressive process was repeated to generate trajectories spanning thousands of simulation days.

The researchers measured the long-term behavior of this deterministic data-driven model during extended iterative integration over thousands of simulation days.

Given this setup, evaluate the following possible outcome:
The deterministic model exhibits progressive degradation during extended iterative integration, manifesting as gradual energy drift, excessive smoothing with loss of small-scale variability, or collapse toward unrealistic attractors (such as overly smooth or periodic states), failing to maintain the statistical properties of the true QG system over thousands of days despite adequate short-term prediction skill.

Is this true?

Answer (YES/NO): YES